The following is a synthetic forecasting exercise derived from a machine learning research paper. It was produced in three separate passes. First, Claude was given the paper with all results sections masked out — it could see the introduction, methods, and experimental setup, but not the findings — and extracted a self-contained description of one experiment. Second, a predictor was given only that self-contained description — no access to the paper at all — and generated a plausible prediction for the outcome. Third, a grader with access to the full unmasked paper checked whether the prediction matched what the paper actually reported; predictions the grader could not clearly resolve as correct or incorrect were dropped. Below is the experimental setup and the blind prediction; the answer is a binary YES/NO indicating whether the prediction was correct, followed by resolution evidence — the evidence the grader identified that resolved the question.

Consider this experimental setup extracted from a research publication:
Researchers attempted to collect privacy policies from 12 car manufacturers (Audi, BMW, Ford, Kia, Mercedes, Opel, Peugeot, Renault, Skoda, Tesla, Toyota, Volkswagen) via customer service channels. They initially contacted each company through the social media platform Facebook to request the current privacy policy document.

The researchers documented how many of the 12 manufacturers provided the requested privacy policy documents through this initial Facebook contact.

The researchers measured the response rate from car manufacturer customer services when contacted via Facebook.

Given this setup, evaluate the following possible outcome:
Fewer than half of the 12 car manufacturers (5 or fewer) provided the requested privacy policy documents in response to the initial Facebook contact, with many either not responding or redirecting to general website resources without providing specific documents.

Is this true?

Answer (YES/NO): NO